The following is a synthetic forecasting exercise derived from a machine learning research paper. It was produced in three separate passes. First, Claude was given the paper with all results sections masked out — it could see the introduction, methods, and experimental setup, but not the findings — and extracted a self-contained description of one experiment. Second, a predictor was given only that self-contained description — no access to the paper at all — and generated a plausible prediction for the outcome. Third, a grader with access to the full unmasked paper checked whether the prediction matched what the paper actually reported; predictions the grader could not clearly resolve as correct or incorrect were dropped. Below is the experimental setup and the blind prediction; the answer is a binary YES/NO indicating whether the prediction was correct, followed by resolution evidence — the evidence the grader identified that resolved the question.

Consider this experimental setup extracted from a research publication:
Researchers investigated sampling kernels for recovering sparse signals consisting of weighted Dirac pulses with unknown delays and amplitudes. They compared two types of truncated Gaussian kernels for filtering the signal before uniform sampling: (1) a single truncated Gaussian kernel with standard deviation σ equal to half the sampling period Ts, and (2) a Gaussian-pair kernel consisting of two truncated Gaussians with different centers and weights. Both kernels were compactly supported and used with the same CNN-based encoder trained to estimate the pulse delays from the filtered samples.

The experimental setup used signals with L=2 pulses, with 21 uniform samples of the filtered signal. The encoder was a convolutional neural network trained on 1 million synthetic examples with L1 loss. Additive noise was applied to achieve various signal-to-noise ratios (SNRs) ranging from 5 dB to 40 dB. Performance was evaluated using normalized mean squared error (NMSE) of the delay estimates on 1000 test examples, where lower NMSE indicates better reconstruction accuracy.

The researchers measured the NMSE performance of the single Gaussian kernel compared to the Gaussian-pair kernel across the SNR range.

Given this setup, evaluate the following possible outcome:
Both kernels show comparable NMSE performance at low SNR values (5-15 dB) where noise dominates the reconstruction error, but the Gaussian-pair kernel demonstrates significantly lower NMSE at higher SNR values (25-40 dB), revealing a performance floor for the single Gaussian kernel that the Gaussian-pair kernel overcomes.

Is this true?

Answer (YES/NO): NO